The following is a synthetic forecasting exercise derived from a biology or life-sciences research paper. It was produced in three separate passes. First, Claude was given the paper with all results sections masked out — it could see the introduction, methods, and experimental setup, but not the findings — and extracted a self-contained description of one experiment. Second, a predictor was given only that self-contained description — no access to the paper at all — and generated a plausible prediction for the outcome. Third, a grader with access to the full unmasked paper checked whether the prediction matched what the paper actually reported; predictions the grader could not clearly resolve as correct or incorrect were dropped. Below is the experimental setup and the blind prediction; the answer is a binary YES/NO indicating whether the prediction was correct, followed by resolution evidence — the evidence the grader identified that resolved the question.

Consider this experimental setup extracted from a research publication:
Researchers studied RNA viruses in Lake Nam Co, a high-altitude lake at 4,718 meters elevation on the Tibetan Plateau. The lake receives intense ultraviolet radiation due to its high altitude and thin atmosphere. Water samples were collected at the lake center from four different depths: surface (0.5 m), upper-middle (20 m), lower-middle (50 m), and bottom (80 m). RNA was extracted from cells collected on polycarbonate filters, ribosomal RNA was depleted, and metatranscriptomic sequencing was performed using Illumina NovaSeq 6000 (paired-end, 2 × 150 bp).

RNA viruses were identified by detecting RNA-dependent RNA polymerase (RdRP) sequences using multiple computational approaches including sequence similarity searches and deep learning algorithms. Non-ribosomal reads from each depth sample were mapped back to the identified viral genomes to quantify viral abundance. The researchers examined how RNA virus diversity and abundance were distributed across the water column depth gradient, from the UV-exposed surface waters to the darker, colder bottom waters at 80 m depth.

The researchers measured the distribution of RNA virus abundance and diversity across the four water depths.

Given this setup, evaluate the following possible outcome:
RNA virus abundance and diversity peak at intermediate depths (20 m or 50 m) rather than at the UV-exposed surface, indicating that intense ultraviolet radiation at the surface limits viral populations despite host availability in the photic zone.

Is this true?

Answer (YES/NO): YES